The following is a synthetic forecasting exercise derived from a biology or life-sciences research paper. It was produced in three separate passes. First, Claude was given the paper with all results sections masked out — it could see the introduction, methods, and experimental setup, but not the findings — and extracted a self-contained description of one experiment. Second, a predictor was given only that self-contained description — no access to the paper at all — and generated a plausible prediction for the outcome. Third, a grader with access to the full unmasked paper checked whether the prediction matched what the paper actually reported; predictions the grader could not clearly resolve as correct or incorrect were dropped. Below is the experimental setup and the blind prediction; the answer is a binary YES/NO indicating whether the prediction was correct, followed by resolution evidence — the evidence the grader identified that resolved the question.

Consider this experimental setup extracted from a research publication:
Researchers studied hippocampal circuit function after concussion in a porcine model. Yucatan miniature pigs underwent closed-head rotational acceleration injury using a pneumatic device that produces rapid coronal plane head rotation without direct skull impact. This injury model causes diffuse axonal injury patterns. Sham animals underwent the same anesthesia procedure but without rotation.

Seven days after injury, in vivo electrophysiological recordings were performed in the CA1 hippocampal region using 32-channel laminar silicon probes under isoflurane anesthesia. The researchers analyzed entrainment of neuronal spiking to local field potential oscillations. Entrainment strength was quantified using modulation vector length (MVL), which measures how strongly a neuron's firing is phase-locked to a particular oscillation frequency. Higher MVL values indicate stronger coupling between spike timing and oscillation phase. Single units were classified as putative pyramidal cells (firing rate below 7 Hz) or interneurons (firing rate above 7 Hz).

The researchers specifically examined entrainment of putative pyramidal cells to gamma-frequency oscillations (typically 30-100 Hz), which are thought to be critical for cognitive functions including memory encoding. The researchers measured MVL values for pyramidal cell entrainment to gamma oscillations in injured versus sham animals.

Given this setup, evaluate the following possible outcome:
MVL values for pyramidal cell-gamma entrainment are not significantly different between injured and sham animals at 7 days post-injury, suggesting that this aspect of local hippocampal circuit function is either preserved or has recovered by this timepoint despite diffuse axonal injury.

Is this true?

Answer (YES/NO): NO